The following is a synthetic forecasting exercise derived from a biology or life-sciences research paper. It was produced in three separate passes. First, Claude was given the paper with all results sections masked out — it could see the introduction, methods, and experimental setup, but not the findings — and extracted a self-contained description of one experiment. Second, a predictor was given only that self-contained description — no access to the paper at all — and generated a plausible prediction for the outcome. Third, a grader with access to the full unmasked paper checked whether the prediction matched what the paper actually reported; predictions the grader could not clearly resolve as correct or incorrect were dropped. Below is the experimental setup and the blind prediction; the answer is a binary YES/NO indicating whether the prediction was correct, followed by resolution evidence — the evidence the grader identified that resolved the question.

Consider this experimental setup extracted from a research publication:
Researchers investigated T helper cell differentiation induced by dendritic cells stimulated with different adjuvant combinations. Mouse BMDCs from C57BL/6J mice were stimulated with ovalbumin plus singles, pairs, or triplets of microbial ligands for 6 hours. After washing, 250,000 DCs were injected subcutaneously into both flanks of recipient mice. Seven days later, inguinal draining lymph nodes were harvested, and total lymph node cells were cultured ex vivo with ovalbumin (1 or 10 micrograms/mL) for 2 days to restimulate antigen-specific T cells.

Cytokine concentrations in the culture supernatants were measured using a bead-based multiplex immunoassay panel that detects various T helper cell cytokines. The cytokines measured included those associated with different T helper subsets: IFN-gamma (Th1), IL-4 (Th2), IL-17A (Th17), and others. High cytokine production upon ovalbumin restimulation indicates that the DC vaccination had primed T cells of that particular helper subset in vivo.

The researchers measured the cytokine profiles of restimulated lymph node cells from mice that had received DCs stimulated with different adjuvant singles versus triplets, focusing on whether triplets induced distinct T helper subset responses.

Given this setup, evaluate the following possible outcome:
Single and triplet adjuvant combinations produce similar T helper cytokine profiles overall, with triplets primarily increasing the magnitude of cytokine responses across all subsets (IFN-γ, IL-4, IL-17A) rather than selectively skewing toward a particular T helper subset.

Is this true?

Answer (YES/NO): NO